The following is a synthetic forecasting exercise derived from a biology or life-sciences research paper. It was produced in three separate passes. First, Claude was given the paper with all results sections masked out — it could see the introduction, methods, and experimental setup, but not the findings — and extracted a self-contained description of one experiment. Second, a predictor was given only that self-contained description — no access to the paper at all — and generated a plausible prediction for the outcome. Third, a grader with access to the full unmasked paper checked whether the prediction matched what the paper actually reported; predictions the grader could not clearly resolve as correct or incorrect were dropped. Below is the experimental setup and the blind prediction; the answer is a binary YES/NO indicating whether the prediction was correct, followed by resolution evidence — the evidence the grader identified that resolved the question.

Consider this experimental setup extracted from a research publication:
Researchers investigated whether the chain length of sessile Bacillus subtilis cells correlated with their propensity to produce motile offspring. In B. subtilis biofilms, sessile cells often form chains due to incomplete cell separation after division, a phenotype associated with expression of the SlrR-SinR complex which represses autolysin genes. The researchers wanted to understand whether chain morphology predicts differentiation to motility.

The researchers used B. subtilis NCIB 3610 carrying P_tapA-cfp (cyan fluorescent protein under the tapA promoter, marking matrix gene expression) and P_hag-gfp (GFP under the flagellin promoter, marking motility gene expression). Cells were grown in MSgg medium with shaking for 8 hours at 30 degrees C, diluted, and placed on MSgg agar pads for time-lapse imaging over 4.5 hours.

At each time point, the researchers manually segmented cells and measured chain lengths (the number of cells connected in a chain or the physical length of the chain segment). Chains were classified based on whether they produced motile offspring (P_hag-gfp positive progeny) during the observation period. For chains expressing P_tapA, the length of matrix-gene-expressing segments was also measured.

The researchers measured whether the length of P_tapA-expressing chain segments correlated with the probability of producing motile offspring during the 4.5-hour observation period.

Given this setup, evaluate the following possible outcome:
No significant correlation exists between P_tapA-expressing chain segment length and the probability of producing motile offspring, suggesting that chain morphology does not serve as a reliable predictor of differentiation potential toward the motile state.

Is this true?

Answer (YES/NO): NO